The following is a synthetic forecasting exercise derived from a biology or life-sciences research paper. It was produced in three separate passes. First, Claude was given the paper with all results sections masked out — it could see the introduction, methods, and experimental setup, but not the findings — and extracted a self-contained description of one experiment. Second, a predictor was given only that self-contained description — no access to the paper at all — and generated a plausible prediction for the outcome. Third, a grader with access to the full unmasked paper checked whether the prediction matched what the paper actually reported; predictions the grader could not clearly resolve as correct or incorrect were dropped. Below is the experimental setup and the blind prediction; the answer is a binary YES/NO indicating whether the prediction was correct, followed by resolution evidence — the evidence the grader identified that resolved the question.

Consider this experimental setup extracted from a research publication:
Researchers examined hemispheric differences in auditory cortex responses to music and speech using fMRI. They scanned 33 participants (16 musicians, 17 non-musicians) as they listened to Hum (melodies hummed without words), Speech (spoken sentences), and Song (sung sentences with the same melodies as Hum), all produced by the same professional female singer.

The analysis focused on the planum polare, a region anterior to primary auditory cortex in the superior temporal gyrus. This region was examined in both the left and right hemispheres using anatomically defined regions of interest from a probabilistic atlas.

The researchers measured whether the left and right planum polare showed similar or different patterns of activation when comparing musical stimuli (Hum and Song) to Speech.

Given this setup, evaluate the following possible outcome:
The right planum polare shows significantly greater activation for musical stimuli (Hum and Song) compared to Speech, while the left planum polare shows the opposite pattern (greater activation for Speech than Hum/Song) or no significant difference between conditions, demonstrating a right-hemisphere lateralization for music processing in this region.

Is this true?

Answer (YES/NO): NO